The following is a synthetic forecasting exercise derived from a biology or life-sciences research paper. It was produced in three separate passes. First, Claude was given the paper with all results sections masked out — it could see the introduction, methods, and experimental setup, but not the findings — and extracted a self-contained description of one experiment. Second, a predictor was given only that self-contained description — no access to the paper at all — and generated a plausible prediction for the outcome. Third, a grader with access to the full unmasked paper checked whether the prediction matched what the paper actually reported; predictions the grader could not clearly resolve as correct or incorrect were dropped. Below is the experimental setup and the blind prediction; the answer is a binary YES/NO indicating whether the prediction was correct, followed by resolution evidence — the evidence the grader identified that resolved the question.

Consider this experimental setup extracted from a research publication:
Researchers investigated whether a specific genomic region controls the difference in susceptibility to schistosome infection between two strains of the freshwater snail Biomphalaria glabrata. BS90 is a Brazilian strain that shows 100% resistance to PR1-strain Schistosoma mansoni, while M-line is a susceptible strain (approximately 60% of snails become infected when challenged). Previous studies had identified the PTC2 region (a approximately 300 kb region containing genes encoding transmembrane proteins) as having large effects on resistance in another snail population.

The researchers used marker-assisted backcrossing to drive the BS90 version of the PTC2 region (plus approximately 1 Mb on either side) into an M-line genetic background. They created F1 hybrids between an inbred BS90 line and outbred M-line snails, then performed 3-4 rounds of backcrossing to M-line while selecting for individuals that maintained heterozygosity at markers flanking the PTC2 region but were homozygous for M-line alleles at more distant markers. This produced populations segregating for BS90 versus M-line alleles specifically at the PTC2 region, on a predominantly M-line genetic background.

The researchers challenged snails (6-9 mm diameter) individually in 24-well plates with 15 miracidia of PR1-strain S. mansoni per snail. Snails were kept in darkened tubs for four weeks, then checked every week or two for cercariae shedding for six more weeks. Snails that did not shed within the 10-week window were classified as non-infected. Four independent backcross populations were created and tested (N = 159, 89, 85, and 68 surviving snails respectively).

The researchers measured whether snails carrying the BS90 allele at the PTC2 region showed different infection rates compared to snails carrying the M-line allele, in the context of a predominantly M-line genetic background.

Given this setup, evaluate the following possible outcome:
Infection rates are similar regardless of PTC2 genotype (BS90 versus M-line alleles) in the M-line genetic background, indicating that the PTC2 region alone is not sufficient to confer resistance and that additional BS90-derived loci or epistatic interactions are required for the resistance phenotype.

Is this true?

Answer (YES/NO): NO